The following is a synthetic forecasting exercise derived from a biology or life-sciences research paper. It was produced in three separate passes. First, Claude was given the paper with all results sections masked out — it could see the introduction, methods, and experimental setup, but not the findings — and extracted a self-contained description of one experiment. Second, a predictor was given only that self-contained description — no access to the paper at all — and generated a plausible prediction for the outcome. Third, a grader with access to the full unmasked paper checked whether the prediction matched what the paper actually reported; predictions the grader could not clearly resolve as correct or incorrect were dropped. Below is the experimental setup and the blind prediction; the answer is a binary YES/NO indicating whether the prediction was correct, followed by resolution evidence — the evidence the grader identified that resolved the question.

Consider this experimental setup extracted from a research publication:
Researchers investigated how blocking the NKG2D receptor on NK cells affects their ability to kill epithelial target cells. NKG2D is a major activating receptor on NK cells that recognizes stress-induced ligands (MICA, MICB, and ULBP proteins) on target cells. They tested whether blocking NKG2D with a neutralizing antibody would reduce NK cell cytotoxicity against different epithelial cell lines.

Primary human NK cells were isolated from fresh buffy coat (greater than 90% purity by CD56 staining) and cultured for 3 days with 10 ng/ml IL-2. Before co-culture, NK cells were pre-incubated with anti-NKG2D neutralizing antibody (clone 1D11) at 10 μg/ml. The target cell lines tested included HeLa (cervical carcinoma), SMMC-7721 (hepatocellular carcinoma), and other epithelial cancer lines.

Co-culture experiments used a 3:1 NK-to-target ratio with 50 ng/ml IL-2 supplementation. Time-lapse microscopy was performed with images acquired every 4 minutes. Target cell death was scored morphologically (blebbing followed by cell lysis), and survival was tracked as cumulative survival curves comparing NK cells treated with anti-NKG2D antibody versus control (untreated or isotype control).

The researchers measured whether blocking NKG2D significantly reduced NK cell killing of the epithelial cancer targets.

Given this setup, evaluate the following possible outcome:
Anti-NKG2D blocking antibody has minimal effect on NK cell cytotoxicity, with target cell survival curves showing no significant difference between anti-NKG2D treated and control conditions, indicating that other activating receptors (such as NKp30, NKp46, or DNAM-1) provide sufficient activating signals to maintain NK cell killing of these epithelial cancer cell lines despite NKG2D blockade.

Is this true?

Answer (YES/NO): NO